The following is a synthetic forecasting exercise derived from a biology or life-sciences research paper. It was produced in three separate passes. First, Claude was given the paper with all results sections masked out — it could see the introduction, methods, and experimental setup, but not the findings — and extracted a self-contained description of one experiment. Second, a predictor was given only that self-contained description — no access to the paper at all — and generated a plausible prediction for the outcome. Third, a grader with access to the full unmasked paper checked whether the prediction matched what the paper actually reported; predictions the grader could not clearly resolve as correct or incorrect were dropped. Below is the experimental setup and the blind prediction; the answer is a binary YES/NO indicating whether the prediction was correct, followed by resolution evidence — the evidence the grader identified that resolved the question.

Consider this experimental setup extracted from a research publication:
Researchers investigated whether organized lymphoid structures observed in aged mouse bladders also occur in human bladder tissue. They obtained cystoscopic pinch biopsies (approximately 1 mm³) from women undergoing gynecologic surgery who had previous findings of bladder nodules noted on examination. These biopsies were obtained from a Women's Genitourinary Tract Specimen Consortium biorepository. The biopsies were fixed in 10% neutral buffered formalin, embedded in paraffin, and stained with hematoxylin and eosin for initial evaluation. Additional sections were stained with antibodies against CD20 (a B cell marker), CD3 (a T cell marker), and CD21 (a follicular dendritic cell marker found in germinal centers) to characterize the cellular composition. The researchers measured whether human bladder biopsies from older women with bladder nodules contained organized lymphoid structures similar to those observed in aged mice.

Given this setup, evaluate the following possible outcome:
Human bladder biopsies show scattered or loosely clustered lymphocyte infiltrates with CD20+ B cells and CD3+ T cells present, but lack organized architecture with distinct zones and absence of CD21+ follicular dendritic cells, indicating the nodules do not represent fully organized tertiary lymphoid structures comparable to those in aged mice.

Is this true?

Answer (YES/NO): NO